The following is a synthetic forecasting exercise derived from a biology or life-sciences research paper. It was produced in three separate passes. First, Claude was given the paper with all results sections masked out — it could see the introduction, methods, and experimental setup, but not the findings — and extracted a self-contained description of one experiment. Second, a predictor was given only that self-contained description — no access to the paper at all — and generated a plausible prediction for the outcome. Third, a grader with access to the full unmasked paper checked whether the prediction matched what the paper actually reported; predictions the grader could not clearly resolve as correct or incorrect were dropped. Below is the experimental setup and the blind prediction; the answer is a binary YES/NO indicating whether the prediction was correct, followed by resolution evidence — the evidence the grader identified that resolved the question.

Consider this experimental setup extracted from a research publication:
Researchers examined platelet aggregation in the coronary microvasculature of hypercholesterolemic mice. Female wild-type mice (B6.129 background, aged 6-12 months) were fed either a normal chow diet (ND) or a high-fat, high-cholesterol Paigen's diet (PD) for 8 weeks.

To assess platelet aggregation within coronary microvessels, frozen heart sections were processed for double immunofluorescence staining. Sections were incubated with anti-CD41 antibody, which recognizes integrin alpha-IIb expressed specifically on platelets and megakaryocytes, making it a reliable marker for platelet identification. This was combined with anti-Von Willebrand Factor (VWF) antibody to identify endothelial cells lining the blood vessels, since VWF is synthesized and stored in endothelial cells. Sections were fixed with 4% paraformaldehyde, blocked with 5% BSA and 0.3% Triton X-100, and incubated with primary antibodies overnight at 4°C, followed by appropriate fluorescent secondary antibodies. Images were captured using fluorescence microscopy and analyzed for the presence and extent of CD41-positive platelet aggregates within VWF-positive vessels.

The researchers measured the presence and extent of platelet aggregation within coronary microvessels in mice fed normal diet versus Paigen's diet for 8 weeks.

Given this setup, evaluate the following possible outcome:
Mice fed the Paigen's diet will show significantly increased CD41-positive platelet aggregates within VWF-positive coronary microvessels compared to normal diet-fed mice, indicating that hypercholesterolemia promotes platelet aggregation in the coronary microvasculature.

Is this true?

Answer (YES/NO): NO